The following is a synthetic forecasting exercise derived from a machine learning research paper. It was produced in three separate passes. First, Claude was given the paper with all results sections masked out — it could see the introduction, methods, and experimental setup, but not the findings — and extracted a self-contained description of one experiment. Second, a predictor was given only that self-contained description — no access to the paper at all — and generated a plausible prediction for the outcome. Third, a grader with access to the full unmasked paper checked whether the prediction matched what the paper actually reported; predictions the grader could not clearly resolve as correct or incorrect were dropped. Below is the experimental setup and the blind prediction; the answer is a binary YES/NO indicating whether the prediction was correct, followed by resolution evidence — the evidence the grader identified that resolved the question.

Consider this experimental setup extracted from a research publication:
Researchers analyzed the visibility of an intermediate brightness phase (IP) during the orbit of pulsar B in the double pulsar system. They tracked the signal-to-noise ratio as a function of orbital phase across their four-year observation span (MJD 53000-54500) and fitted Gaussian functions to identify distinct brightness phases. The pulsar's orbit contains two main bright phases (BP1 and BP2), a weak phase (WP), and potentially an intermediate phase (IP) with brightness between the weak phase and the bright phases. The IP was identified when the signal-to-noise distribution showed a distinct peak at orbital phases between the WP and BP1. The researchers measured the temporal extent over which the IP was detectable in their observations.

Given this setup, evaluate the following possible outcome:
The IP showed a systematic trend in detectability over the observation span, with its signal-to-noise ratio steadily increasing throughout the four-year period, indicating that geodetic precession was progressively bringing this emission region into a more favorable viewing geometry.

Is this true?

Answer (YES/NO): NO